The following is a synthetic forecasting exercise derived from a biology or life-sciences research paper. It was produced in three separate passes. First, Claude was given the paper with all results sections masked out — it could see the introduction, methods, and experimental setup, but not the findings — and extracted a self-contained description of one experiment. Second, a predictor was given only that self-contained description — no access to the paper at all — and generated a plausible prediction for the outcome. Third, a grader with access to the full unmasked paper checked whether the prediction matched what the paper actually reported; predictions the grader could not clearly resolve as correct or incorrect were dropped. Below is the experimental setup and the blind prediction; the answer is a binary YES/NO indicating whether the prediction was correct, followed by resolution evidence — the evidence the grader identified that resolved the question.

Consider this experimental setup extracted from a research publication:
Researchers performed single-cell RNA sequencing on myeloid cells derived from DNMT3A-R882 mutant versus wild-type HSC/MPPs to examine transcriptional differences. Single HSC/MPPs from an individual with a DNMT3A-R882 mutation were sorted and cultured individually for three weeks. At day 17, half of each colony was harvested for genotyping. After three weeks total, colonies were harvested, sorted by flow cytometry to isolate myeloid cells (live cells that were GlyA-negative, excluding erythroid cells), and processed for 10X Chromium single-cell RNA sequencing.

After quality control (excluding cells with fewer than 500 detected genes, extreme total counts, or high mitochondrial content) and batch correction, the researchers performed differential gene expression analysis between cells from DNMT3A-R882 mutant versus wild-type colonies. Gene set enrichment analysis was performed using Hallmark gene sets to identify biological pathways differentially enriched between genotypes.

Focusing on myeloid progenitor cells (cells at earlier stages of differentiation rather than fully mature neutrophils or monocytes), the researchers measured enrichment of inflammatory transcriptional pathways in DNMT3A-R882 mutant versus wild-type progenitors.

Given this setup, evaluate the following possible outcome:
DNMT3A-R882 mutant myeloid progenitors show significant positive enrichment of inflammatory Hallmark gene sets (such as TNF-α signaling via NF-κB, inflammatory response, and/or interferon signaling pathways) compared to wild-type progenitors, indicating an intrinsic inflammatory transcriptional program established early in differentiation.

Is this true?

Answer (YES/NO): NO